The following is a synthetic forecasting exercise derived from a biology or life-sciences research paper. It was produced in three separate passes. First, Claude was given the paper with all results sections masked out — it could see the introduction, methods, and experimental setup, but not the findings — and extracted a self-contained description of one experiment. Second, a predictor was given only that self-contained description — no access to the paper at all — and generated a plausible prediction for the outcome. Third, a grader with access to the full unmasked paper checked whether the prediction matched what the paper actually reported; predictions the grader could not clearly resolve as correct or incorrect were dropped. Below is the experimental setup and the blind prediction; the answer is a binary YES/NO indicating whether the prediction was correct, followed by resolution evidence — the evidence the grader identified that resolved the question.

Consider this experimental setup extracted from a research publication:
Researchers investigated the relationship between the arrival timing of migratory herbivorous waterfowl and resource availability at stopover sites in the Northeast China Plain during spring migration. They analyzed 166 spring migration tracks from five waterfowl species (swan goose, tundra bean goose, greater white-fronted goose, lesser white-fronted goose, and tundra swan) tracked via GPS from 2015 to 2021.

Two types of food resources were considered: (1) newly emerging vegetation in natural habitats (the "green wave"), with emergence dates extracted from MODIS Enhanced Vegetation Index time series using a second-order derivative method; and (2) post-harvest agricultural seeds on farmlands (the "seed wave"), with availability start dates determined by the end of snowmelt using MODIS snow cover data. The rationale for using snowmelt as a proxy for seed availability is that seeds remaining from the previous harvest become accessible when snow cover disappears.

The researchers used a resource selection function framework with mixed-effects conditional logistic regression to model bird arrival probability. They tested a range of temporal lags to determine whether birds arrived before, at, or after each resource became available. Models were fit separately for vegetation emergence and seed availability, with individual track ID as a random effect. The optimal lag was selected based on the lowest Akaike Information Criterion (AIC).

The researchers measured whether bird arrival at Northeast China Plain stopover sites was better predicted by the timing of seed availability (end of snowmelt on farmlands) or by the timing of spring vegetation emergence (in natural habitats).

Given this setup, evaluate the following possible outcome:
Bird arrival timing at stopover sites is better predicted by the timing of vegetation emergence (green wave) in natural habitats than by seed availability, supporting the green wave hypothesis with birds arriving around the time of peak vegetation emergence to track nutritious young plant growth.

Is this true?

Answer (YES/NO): NO